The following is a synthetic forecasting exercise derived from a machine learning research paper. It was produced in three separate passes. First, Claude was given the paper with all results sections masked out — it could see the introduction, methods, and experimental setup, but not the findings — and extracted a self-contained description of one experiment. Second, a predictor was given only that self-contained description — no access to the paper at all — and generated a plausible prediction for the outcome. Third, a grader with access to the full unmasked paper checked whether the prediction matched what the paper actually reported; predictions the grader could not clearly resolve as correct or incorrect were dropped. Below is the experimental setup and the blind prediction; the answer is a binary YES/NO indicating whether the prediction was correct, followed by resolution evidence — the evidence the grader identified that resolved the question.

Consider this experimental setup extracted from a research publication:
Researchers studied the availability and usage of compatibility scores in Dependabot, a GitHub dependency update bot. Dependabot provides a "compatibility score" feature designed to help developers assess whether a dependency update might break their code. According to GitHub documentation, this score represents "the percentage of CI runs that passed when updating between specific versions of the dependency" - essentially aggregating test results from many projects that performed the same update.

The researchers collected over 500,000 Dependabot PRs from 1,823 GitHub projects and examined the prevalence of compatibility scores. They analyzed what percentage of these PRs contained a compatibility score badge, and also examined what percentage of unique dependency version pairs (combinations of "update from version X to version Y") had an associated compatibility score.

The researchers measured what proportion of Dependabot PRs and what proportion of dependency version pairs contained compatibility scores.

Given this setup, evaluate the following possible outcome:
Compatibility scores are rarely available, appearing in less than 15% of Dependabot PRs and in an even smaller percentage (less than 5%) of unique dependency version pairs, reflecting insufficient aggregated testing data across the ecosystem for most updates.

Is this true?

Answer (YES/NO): YES